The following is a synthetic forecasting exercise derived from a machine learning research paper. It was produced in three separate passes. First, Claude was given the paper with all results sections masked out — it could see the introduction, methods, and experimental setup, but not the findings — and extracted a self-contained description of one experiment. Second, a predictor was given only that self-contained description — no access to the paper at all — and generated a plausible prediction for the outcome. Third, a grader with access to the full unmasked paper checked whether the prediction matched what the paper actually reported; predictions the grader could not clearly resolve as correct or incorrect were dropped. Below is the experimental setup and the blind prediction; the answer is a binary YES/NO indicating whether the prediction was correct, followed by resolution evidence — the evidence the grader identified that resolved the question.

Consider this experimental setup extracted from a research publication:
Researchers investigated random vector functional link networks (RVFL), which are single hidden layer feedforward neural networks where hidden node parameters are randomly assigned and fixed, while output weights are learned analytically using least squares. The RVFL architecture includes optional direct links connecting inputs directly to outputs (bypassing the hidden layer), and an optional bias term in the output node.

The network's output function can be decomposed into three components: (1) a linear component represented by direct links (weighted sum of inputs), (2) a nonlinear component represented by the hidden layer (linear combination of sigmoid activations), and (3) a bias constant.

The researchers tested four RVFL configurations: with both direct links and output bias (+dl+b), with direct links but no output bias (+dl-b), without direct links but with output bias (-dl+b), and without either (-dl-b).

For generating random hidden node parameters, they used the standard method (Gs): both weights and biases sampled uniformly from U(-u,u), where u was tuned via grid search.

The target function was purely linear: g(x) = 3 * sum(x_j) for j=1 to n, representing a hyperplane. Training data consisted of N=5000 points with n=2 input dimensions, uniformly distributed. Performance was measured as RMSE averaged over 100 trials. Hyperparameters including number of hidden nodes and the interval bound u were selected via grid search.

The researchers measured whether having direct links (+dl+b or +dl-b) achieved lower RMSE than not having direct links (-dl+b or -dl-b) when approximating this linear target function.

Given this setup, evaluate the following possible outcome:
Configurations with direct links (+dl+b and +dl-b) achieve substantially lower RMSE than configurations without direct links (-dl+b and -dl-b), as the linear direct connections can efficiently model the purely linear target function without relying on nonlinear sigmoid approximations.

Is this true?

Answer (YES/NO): YES